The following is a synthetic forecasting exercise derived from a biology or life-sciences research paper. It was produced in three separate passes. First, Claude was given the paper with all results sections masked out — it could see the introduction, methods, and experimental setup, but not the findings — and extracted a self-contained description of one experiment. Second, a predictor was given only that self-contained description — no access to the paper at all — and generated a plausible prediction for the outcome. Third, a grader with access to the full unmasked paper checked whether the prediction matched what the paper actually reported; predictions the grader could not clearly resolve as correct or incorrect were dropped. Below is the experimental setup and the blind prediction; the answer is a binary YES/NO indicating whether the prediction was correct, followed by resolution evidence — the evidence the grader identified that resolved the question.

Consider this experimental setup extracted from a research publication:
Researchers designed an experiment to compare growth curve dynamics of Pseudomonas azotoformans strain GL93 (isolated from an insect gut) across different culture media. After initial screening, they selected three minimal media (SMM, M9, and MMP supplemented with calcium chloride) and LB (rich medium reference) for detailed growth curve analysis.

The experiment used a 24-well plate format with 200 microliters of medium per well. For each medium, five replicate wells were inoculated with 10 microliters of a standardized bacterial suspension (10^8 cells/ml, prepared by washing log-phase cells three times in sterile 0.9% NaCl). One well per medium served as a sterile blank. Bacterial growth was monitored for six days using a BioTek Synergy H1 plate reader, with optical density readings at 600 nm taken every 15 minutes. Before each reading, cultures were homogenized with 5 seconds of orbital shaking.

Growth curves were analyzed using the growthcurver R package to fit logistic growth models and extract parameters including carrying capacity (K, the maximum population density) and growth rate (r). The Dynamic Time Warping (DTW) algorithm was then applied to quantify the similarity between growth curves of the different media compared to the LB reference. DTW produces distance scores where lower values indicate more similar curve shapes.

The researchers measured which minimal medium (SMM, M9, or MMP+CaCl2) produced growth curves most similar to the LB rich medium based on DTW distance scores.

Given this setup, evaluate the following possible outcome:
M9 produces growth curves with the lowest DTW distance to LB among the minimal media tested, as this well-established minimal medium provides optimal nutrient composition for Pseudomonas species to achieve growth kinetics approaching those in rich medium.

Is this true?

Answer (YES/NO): NO